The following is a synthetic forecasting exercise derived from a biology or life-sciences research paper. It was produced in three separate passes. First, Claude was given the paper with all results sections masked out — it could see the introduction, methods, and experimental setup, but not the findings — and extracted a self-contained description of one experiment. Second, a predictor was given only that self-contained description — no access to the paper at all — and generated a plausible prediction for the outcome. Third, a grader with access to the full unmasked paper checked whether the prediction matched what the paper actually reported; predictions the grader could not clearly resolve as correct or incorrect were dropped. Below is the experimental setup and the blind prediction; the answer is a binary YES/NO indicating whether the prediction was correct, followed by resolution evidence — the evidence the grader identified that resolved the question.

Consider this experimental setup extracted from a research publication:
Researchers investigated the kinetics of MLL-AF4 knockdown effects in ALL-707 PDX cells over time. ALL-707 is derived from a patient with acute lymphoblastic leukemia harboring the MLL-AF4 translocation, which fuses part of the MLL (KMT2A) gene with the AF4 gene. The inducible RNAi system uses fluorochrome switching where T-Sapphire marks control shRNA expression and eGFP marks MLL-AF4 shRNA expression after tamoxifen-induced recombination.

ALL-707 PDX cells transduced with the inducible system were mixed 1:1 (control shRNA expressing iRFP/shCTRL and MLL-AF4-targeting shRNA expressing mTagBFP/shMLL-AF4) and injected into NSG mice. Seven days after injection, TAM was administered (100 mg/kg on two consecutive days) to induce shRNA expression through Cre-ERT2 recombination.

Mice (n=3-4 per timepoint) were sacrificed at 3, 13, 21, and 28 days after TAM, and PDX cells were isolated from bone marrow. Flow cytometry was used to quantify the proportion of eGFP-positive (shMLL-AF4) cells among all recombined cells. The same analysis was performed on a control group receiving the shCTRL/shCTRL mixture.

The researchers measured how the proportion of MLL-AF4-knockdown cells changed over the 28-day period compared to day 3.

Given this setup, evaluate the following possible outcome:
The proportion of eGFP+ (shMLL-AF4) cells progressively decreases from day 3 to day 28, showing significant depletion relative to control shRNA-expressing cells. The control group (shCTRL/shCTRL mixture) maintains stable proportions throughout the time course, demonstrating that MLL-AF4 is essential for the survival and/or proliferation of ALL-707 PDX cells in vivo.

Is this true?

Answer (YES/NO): YES